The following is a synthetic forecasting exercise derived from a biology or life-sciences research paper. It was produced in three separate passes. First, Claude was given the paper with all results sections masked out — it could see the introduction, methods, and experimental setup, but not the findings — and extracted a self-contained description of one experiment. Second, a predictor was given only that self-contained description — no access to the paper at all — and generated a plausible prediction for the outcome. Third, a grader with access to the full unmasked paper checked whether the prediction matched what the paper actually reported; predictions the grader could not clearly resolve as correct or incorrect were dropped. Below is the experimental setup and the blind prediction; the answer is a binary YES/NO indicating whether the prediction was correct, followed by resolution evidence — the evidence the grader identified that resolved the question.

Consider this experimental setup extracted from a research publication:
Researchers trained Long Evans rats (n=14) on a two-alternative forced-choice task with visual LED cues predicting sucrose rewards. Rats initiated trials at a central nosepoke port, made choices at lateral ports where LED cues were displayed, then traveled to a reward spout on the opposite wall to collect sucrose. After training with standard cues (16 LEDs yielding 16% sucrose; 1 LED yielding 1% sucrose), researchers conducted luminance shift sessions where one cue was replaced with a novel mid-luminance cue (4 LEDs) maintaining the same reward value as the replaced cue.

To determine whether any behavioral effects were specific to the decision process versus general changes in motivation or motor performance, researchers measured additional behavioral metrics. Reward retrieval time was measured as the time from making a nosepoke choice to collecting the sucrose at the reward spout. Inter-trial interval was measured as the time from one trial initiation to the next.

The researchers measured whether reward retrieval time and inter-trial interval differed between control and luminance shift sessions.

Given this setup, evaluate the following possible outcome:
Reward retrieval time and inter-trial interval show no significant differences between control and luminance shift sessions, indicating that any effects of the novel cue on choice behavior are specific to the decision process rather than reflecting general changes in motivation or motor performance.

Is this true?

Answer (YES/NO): YES